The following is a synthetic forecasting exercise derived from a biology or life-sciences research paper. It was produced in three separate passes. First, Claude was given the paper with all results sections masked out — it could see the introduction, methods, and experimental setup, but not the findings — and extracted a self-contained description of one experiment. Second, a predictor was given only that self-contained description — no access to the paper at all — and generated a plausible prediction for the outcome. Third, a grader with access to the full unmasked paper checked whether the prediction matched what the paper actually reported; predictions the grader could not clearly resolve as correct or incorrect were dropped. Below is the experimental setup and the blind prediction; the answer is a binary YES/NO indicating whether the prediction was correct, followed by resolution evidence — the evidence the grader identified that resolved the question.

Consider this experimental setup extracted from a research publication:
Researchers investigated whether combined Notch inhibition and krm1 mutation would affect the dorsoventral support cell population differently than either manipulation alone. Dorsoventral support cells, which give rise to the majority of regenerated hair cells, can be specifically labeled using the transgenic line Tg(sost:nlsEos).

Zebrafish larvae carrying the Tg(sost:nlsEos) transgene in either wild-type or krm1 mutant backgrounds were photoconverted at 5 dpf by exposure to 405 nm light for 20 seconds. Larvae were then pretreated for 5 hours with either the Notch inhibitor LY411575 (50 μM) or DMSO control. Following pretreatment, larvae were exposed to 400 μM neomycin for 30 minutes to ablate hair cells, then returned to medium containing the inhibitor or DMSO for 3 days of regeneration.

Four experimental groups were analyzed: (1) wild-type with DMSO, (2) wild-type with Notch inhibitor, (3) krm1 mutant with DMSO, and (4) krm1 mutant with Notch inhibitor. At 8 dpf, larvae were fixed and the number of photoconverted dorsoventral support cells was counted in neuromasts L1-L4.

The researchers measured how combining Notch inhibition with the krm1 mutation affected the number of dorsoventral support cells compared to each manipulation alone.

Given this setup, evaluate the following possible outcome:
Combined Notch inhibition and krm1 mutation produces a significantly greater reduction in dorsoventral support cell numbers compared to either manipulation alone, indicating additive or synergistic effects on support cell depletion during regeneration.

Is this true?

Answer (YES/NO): NO